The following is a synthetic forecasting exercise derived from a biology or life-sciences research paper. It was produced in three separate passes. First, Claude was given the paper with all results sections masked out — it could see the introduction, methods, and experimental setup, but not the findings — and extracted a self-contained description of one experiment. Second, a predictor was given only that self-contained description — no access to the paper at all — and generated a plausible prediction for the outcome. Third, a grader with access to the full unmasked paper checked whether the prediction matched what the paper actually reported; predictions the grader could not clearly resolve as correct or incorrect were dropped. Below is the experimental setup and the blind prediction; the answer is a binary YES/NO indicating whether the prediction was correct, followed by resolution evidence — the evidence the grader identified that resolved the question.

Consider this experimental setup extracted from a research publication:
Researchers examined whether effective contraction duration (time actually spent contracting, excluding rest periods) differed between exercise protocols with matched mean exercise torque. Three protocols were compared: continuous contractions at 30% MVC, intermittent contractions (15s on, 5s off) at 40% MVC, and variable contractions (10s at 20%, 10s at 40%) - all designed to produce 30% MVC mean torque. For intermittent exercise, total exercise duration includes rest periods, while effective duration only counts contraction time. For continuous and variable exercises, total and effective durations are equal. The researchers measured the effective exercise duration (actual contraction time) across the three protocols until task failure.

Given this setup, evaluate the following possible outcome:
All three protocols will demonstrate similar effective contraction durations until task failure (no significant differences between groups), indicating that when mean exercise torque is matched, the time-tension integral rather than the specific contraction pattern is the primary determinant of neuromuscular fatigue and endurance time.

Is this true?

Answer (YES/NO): NO